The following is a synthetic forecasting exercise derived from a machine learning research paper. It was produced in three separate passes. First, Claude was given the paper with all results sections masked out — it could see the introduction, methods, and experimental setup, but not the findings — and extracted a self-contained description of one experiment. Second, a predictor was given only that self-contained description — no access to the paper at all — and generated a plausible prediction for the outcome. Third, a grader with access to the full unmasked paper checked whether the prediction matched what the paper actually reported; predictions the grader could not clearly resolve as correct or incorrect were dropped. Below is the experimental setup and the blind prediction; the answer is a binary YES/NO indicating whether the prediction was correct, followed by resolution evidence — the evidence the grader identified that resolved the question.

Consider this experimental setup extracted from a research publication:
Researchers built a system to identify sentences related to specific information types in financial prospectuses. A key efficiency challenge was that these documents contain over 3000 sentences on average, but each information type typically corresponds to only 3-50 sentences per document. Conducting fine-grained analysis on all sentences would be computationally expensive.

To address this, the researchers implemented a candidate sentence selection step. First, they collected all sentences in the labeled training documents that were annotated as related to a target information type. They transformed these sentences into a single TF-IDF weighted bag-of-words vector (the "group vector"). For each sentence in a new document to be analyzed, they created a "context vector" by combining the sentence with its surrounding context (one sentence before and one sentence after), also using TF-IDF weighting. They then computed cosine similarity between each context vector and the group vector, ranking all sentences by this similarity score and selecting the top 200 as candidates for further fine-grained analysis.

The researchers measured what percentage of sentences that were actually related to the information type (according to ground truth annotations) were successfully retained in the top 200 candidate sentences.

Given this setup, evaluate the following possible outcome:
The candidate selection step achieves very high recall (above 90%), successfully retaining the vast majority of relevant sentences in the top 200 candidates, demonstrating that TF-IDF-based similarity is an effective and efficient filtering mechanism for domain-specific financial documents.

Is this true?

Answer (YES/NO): NO